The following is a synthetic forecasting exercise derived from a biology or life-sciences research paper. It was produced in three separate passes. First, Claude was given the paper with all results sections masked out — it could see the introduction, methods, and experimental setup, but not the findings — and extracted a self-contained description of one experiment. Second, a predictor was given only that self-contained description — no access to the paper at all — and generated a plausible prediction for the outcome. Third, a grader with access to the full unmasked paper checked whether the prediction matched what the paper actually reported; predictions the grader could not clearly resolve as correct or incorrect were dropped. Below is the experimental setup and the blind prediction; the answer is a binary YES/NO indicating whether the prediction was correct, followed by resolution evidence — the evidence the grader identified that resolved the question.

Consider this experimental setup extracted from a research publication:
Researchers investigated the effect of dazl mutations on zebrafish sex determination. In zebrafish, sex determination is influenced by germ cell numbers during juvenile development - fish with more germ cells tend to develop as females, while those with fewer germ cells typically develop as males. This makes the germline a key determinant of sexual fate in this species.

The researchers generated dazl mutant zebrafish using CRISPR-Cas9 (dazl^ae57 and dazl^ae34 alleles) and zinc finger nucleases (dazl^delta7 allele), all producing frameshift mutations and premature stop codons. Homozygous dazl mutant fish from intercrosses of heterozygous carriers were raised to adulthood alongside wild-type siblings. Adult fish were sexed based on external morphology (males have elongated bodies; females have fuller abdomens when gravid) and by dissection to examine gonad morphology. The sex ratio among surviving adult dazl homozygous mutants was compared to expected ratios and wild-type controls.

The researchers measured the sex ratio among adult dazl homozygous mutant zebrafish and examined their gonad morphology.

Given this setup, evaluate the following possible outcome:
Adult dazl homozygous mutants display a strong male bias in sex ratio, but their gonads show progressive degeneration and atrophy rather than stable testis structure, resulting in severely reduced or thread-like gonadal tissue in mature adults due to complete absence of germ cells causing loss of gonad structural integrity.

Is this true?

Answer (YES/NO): NO